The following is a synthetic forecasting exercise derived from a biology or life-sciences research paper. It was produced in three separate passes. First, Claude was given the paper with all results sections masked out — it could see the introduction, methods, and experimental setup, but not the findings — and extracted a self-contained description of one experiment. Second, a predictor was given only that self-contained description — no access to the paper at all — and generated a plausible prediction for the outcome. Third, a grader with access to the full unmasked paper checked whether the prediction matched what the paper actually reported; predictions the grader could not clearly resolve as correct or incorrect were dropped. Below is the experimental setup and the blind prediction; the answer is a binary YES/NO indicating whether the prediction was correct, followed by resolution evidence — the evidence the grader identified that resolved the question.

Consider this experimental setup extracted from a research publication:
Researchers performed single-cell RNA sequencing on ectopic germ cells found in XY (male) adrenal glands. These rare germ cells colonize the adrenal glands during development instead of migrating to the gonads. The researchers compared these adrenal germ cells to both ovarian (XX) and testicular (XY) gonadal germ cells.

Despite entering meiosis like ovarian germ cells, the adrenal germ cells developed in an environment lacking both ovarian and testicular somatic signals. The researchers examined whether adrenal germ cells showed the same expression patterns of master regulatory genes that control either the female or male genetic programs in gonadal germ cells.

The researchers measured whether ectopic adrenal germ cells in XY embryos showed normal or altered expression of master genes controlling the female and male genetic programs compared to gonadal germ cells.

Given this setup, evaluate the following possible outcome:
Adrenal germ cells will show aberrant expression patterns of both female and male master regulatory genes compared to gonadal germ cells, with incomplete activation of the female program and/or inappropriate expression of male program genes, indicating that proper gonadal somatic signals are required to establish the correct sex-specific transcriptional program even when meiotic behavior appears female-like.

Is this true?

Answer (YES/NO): YES